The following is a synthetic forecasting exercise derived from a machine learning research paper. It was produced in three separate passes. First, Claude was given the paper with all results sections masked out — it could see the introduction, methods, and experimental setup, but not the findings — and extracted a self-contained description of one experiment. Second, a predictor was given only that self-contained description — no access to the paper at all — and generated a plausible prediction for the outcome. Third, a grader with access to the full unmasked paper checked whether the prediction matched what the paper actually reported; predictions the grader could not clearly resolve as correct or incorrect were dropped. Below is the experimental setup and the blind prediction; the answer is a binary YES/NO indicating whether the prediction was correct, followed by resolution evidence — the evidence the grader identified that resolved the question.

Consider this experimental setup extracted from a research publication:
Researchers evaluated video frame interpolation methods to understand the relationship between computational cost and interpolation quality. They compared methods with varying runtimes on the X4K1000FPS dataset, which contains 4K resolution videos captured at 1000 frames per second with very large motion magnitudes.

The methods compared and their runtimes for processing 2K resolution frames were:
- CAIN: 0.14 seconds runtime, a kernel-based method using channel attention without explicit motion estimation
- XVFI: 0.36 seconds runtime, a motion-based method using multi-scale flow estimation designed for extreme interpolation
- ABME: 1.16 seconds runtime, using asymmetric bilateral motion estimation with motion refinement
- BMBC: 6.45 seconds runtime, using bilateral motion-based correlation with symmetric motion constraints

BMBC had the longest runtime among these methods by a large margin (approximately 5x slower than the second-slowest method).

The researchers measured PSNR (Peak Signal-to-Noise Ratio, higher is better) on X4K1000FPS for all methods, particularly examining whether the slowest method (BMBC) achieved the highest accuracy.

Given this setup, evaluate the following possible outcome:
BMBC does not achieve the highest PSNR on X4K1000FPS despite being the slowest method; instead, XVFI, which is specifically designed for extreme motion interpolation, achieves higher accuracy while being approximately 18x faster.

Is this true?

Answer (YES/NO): YES